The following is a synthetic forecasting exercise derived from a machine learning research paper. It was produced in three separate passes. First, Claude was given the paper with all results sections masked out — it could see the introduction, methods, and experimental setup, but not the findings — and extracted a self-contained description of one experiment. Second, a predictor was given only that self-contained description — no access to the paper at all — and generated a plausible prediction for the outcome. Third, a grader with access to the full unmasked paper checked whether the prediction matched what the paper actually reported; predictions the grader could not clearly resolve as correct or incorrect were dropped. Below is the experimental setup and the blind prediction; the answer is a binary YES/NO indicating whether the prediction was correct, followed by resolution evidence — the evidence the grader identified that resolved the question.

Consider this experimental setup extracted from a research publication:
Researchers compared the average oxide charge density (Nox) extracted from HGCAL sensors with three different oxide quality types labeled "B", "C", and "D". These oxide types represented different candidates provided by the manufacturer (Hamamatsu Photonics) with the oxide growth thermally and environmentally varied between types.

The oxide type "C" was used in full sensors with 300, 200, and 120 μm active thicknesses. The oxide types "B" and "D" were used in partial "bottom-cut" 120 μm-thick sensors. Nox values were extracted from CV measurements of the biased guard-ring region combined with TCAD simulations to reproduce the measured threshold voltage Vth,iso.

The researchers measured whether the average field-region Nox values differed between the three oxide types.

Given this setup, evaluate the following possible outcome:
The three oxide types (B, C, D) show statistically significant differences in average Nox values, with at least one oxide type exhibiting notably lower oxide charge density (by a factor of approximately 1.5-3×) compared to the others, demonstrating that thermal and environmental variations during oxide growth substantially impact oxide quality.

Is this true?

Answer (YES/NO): NO